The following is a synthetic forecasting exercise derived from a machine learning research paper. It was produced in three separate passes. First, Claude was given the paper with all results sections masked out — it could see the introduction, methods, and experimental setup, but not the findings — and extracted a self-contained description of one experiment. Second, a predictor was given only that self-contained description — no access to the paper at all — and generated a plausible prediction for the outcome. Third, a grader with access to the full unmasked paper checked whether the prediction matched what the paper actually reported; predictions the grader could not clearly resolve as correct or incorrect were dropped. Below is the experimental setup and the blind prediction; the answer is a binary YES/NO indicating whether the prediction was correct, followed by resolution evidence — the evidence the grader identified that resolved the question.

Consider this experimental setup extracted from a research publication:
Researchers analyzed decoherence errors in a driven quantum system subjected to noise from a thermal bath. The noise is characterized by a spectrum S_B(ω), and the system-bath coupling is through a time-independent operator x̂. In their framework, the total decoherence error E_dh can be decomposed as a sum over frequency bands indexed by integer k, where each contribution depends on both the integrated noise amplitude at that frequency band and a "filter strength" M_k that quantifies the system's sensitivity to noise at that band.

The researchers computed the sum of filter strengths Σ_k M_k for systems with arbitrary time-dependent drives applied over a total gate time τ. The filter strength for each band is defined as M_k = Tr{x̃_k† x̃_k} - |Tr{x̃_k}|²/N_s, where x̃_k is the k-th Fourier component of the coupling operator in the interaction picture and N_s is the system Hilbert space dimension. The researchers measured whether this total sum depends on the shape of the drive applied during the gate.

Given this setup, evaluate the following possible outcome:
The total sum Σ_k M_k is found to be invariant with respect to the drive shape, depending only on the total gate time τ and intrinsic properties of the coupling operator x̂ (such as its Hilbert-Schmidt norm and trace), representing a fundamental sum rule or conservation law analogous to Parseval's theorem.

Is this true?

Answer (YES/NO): NO